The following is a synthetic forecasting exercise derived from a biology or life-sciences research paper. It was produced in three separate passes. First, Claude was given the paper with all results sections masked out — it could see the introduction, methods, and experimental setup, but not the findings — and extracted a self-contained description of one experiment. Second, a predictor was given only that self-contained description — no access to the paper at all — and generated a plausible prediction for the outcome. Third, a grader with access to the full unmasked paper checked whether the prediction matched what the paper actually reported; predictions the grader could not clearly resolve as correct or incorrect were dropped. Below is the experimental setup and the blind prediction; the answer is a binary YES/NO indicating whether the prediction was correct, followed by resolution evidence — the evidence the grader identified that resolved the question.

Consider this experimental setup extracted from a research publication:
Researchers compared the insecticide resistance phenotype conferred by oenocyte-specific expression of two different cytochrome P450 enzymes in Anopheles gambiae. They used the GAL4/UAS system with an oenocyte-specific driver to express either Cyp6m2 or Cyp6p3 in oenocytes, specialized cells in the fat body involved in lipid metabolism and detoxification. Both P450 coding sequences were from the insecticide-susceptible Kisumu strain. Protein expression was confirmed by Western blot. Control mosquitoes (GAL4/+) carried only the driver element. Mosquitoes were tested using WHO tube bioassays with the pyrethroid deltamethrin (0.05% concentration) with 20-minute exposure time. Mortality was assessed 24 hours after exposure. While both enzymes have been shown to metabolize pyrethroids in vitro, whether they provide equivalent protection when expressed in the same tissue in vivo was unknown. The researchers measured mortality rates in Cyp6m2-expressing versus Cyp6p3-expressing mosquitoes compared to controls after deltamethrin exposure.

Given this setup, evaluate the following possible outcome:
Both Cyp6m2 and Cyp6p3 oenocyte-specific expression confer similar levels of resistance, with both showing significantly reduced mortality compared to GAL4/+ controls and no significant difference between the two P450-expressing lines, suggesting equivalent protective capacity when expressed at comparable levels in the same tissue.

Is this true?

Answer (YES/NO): NO